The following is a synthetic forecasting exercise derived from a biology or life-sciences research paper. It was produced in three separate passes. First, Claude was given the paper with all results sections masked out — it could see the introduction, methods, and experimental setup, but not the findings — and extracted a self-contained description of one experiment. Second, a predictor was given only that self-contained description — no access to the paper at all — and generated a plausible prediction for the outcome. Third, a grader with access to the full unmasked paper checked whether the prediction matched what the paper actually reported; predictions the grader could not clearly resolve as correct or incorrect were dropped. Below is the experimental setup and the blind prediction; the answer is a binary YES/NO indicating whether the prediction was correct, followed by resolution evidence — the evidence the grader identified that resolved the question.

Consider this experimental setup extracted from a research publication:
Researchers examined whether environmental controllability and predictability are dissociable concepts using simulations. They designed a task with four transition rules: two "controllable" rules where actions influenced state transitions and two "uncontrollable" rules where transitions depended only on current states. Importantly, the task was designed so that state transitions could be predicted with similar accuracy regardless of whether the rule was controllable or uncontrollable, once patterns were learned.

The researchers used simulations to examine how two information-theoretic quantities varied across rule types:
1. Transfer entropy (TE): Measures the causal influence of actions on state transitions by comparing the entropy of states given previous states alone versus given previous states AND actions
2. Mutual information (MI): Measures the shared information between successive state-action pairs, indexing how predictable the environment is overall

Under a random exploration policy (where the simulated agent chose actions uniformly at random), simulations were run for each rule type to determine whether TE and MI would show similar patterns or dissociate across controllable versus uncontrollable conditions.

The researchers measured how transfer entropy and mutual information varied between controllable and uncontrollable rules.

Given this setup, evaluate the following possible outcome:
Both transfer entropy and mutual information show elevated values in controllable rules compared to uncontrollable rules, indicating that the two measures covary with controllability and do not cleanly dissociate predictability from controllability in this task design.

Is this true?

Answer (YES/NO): NO